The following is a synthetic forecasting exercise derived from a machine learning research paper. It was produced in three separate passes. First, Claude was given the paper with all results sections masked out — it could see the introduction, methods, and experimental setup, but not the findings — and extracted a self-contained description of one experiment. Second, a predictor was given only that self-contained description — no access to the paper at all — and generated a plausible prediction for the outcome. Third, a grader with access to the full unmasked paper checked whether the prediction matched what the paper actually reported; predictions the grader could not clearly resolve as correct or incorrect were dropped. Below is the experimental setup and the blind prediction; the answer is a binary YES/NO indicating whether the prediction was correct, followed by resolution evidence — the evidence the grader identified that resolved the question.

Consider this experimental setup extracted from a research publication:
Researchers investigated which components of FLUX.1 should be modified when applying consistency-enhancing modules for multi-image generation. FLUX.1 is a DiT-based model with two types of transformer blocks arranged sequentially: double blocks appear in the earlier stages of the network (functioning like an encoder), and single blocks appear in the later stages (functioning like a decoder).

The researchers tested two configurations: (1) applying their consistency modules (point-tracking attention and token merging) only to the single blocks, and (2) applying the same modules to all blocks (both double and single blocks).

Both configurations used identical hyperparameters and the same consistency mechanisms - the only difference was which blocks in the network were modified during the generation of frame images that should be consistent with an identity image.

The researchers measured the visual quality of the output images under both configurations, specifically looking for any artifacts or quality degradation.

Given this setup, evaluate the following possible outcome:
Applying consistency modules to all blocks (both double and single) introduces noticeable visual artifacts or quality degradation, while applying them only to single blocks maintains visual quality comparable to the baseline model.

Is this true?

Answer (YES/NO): YES